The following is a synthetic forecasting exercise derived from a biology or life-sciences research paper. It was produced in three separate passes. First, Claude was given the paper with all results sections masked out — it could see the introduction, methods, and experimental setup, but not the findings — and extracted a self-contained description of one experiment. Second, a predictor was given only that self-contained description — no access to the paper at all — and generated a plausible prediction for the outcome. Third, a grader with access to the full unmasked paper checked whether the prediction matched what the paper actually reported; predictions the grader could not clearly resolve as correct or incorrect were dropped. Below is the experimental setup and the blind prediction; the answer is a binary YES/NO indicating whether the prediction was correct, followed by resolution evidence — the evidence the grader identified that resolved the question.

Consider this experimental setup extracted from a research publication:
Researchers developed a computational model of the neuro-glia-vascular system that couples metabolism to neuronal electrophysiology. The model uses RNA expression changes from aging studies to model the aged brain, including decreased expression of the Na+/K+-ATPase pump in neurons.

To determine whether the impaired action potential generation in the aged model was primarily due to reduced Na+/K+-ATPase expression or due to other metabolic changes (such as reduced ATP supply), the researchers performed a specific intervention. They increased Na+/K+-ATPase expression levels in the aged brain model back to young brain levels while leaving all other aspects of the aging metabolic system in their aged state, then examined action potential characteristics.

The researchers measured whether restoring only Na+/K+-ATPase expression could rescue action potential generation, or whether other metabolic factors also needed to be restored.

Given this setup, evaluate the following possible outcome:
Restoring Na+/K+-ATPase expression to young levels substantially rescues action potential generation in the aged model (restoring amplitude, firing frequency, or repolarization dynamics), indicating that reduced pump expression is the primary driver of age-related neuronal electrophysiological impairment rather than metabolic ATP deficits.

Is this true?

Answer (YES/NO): YES